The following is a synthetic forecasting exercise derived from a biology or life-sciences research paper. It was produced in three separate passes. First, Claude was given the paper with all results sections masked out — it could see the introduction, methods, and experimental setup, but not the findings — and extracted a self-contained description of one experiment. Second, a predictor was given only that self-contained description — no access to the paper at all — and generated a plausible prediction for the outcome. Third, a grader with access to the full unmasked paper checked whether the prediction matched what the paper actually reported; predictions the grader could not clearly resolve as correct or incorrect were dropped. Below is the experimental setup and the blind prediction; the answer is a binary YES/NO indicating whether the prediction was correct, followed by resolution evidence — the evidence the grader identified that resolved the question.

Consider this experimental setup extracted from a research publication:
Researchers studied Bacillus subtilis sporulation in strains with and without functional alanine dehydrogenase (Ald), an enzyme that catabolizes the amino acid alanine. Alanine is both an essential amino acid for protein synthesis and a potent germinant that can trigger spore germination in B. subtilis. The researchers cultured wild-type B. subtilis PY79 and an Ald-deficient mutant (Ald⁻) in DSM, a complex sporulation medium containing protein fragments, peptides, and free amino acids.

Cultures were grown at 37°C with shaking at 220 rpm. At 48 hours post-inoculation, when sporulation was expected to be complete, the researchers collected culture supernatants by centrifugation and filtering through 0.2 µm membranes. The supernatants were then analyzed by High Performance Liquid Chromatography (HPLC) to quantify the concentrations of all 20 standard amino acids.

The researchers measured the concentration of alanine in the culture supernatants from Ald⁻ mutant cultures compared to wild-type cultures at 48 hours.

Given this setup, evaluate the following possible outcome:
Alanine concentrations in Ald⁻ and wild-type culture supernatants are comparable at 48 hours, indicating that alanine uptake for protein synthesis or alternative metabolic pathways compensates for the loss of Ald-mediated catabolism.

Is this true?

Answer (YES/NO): NO